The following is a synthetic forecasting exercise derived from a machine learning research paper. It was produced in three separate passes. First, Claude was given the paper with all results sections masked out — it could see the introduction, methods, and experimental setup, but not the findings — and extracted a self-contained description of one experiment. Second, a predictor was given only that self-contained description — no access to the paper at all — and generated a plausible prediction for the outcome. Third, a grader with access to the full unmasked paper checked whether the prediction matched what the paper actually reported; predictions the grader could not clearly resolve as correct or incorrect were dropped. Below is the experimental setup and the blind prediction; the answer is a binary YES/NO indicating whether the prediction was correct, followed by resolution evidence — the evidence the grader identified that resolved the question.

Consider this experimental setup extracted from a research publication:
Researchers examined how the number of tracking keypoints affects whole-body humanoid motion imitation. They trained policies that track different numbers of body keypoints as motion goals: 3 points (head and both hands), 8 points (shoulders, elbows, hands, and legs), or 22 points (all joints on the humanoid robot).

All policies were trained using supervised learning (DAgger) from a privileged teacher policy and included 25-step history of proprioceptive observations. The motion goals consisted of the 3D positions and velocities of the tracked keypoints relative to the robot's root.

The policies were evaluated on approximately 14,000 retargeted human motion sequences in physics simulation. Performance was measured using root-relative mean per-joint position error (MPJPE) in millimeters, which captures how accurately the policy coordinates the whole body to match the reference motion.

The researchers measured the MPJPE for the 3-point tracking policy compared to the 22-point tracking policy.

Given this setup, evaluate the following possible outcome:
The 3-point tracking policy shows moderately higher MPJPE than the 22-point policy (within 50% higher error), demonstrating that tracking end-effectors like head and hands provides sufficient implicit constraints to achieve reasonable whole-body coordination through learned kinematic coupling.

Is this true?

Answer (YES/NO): YES